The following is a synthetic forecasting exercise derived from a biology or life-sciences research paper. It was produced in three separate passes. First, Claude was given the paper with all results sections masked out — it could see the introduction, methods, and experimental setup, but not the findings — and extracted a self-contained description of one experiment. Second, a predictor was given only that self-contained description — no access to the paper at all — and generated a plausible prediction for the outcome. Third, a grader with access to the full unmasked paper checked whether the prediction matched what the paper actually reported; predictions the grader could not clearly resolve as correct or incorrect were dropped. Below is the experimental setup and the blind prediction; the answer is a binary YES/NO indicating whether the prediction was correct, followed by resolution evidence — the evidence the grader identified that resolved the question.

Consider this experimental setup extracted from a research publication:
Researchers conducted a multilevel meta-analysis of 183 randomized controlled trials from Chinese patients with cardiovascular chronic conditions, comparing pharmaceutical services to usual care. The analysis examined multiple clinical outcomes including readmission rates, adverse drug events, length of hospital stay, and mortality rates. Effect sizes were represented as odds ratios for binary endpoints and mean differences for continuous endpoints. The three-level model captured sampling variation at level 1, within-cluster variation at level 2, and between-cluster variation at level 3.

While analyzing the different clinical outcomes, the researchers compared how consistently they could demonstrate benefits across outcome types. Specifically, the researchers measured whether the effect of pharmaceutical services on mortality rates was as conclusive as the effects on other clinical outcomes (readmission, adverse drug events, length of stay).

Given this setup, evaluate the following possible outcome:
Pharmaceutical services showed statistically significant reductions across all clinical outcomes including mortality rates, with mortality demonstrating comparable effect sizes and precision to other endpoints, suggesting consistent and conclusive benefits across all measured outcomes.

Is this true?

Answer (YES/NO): NO